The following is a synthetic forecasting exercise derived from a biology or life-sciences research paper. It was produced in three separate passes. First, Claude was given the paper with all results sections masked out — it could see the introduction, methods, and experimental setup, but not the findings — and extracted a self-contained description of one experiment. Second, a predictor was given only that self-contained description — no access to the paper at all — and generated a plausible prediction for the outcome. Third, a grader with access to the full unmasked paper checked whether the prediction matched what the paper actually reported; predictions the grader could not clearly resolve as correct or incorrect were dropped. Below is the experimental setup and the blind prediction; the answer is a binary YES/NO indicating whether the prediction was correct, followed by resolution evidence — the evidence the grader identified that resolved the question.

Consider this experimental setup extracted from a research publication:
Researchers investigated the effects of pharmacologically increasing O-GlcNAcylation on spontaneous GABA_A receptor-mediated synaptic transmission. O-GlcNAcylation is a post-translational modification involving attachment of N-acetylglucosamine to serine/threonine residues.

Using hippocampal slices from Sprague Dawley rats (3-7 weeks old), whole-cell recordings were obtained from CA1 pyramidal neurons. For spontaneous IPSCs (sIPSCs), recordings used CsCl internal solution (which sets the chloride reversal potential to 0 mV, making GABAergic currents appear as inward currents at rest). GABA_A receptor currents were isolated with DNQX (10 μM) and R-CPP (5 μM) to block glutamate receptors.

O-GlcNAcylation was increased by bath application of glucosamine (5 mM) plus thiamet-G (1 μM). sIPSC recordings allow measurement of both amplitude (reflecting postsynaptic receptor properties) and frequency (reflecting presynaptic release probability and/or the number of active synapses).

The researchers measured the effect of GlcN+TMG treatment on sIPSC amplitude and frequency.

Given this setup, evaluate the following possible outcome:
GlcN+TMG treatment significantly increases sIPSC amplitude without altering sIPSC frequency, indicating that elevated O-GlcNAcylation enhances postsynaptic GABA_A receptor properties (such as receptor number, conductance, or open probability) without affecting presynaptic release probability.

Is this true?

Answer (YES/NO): NO